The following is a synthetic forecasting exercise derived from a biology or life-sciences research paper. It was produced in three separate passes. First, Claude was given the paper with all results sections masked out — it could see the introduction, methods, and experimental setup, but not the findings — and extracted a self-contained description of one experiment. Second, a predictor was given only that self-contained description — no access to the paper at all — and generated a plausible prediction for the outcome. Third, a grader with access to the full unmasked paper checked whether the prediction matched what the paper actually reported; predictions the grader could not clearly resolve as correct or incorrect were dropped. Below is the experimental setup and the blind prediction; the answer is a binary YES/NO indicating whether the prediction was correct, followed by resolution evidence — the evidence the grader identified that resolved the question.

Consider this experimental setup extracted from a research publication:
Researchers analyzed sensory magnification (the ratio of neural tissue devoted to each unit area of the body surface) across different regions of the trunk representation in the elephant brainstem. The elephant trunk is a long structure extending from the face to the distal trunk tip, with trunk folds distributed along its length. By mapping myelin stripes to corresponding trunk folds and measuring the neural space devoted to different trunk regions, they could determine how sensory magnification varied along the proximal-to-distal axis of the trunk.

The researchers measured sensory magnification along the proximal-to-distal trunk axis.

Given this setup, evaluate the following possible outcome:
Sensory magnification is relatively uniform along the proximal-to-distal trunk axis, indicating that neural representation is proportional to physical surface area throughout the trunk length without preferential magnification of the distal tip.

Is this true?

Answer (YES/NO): NO